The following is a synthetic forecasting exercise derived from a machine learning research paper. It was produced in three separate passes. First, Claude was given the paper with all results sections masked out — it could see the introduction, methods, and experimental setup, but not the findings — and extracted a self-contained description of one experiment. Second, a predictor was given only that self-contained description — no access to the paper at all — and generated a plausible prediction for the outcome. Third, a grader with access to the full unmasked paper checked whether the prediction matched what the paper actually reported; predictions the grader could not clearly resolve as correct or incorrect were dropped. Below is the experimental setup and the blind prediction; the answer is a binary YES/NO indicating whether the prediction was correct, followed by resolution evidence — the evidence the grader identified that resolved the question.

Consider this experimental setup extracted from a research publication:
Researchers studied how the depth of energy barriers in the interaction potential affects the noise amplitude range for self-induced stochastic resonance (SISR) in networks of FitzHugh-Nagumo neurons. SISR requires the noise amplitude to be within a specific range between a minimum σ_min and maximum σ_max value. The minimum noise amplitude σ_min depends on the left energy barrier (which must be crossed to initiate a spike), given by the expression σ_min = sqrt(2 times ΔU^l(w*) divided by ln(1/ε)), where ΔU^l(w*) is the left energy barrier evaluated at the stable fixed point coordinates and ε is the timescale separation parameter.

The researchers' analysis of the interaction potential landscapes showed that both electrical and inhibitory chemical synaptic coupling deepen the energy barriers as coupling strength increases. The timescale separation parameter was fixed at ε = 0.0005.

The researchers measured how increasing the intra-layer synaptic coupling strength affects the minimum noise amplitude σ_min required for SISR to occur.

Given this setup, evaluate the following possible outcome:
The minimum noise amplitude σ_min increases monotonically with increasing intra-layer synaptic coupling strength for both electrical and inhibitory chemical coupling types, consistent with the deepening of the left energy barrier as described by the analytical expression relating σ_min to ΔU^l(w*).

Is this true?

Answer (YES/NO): YES